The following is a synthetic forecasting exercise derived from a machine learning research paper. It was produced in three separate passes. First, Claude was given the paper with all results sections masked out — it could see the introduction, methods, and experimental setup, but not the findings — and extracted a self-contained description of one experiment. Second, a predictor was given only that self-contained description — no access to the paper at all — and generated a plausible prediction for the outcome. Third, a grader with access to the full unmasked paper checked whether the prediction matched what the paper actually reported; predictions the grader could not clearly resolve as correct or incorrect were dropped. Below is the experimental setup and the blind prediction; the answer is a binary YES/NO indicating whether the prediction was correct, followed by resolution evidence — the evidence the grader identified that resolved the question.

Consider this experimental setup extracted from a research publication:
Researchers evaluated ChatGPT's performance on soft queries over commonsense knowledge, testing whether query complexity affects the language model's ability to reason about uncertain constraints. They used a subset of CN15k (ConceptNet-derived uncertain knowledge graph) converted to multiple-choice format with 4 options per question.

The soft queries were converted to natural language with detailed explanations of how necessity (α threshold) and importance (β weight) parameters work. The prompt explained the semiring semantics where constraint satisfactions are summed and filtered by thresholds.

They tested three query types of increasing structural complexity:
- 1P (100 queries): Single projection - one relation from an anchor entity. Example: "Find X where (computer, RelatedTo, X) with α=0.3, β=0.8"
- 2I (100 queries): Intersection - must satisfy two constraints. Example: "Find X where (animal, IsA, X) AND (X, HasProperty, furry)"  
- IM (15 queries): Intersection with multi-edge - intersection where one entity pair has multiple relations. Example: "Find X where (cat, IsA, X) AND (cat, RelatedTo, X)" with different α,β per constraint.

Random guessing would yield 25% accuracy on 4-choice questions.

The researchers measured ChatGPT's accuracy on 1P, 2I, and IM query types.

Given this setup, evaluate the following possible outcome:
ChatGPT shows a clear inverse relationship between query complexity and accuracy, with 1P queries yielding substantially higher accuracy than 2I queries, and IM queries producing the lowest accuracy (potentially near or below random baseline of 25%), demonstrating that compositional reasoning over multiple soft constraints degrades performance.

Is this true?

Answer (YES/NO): NO